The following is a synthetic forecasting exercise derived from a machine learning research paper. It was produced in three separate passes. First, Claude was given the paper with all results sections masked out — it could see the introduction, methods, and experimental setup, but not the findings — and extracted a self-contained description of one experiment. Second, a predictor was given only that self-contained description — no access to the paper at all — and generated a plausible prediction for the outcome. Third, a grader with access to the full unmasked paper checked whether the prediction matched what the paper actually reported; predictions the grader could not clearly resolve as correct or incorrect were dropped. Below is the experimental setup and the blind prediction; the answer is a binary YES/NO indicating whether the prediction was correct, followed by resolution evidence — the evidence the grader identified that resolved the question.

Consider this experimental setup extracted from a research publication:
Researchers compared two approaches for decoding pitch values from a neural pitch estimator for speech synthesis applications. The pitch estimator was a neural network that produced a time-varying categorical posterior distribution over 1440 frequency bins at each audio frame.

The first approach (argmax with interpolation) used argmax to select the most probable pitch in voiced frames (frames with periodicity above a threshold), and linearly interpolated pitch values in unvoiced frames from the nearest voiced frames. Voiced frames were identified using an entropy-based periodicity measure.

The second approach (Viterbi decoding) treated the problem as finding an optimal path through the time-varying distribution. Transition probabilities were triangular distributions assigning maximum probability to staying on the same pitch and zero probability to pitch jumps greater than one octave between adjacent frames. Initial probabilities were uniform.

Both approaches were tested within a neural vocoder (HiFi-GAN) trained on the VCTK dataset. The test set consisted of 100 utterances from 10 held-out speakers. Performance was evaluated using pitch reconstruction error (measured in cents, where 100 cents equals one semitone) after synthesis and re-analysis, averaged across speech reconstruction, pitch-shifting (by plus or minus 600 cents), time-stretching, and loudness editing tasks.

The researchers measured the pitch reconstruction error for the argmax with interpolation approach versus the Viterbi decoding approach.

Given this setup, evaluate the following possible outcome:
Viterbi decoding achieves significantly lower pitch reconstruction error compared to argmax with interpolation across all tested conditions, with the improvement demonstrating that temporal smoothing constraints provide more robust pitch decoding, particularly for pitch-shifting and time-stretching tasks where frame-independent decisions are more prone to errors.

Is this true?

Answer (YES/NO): NO